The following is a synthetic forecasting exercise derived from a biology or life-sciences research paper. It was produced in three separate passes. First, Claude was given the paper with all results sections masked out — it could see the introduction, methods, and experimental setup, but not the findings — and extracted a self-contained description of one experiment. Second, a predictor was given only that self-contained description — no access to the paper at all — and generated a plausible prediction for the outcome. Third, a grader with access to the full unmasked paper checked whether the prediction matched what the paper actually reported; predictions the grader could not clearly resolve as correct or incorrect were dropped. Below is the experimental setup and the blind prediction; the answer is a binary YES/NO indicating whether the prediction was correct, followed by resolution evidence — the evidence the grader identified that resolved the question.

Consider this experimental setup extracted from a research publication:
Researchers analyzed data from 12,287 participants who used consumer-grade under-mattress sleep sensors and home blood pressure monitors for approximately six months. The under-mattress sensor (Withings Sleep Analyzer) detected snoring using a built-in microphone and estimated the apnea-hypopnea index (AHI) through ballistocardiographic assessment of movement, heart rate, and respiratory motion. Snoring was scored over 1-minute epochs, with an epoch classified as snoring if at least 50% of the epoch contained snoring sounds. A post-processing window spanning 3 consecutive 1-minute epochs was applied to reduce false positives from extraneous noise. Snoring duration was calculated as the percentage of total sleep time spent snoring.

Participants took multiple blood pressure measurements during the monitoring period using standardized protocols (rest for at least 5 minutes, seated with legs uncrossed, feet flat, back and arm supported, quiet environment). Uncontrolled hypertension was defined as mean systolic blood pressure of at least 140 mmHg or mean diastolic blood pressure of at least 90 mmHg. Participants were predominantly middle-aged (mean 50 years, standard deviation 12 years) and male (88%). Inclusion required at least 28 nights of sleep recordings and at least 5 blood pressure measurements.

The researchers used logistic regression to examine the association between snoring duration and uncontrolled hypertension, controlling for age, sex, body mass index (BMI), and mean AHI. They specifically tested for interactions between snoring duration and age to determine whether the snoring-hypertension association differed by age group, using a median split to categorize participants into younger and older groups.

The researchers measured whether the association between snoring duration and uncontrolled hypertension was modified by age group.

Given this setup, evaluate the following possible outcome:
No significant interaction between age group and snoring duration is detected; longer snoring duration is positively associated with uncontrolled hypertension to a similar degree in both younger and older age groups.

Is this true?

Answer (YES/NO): NO